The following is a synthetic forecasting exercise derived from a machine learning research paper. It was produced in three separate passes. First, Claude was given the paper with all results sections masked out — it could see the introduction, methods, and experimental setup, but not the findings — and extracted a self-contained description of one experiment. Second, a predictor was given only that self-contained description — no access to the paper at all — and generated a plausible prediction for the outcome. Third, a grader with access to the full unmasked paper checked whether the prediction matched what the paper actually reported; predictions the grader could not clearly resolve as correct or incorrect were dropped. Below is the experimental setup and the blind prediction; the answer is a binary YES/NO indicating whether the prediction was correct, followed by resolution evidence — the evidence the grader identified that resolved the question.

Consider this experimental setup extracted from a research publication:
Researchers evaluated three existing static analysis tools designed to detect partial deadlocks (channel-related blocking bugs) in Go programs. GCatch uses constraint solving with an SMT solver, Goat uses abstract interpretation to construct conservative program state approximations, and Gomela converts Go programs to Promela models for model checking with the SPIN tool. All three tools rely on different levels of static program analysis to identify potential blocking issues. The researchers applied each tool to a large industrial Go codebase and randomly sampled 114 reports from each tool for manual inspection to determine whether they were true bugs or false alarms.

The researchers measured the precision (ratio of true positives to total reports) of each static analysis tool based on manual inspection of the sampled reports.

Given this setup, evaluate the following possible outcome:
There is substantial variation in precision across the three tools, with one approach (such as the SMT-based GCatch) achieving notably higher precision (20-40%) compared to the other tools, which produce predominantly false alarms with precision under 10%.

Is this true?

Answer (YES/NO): NO